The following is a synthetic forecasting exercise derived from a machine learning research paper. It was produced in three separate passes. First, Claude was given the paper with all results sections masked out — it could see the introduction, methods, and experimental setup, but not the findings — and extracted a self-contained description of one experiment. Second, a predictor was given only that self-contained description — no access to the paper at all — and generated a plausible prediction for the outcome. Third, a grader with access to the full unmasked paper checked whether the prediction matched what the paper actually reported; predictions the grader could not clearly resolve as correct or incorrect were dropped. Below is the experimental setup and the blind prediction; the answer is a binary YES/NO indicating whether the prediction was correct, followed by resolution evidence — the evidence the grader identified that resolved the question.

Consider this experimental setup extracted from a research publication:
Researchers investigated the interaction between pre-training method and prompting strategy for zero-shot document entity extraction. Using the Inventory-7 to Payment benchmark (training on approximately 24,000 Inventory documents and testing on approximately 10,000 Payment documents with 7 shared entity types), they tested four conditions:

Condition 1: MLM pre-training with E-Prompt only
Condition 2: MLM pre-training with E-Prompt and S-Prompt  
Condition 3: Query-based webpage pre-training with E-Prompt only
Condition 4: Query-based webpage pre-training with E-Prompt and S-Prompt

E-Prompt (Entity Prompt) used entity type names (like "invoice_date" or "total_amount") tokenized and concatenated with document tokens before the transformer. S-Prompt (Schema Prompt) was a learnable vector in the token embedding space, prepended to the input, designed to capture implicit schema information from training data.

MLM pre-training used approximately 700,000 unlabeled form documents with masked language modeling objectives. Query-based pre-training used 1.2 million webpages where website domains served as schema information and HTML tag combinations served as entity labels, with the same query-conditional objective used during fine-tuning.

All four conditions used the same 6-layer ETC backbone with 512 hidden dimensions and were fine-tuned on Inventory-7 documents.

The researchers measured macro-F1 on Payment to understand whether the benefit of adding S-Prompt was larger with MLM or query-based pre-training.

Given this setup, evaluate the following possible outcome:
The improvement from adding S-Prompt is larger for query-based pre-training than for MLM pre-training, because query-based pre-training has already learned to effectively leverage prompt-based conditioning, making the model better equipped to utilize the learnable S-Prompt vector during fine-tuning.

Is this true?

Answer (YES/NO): NO